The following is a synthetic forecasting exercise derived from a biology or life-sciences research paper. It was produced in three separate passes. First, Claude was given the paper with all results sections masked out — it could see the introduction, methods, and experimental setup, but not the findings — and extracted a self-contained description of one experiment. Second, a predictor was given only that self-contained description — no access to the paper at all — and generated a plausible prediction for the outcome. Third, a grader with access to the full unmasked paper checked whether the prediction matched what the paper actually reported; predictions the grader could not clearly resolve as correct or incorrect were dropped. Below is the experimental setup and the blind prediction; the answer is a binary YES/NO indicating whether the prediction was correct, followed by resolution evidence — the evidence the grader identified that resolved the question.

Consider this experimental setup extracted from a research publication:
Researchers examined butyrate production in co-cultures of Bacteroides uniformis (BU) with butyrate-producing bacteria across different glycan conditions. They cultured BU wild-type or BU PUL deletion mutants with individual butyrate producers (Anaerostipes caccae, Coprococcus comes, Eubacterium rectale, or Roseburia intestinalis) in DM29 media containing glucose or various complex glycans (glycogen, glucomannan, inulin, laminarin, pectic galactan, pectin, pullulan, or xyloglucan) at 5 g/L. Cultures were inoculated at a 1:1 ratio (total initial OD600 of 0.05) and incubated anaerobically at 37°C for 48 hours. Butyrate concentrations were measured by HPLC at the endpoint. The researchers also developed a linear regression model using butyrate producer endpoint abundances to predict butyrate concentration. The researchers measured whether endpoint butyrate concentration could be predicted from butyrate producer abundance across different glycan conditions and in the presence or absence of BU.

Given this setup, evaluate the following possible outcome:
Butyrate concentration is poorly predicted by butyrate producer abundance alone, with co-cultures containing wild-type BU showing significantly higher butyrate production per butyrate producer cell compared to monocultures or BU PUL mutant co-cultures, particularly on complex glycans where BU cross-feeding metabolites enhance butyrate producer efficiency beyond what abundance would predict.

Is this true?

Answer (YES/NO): NO